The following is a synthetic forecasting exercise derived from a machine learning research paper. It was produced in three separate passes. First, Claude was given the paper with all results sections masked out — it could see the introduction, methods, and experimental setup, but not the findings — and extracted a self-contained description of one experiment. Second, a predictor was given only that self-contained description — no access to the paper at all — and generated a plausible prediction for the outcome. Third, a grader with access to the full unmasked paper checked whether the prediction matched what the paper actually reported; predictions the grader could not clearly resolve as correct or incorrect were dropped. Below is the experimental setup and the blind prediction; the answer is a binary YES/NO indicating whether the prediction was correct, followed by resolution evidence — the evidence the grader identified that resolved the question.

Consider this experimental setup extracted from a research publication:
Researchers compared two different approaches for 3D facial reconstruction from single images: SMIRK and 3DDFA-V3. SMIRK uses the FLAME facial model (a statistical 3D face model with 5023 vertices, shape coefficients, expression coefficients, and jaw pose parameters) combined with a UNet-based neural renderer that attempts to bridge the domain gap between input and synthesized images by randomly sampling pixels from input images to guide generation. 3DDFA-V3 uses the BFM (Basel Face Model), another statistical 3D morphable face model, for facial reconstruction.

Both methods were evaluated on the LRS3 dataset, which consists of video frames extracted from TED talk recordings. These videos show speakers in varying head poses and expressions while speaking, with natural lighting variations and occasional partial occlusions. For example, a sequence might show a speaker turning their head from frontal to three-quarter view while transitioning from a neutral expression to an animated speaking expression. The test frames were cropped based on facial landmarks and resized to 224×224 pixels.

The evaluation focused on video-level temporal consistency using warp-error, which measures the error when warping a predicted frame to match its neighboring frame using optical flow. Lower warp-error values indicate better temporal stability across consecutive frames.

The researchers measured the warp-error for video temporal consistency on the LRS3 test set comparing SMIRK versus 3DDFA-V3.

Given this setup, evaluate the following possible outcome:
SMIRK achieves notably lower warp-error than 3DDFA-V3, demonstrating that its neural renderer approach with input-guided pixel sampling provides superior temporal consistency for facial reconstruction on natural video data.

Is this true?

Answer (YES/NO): NO